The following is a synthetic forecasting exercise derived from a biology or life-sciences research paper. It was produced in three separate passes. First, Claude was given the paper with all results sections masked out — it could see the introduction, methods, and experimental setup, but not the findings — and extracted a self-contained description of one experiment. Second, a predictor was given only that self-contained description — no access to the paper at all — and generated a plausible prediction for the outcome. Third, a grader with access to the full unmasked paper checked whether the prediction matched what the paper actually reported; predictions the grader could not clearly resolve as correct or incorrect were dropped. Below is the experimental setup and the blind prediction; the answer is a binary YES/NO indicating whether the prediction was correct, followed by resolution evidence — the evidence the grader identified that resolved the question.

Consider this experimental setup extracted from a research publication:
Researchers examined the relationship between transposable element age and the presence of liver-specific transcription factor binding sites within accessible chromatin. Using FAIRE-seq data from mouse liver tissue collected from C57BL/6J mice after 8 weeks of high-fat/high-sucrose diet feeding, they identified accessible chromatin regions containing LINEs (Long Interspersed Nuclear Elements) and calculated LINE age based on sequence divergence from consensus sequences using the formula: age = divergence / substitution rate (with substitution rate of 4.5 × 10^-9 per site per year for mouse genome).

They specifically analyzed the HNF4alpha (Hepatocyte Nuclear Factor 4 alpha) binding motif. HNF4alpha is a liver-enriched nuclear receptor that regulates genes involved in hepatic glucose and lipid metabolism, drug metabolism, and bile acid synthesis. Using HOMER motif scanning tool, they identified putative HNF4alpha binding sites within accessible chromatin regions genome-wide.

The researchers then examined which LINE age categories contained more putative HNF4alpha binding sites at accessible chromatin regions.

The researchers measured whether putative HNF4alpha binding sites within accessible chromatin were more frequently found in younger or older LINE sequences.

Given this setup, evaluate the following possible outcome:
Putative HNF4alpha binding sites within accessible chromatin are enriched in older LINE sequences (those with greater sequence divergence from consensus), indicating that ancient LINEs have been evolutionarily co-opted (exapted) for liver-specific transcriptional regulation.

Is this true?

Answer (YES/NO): YES